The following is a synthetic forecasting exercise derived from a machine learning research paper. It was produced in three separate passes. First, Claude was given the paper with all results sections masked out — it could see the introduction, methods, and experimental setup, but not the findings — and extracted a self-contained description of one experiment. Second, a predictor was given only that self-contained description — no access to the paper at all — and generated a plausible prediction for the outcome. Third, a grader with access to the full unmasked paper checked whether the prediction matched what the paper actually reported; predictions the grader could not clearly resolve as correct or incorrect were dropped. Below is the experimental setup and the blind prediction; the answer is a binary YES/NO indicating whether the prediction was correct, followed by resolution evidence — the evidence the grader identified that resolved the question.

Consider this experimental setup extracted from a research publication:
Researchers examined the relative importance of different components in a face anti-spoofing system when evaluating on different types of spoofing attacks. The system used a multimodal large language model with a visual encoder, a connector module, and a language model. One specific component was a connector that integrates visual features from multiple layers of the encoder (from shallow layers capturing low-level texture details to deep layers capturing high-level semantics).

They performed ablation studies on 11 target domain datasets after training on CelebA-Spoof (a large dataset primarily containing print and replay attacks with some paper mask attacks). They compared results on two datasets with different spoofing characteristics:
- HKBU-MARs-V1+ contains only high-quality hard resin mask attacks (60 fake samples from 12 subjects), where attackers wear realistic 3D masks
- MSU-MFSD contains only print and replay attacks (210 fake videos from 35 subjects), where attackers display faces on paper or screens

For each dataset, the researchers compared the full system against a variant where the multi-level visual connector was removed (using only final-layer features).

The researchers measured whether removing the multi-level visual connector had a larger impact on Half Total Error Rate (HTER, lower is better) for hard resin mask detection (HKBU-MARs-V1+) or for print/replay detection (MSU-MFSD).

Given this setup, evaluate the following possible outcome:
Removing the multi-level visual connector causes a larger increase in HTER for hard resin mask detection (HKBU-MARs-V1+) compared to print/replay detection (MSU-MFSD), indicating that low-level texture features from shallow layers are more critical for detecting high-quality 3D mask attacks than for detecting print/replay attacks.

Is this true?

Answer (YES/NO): NO